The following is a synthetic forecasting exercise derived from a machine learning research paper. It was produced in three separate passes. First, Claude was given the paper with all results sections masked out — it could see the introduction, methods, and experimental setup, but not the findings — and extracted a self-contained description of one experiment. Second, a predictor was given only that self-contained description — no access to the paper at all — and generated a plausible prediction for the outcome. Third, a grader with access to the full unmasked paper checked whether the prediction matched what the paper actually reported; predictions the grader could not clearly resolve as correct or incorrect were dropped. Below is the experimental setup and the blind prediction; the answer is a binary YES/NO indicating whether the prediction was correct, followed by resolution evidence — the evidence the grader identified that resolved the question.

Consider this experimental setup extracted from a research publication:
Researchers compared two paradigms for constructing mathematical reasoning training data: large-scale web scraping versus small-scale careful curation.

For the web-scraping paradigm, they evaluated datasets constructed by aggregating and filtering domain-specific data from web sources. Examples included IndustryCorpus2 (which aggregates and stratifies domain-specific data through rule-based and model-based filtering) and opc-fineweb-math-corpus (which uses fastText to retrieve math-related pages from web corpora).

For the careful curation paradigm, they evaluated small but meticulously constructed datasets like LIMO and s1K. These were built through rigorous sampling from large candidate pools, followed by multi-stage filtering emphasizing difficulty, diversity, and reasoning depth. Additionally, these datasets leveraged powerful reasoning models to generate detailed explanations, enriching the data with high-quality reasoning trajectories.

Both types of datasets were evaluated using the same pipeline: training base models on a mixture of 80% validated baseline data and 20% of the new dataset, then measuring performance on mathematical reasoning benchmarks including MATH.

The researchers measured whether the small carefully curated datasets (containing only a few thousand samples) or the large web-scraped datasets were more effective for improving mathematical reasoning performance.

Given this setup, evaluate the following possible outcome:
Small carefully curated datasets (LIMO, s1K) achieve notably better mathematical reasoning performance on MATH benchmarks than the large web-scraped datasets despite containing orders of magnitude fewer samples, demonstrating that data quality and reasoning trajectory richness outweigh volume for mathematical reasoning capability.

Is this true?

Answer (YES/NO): NO